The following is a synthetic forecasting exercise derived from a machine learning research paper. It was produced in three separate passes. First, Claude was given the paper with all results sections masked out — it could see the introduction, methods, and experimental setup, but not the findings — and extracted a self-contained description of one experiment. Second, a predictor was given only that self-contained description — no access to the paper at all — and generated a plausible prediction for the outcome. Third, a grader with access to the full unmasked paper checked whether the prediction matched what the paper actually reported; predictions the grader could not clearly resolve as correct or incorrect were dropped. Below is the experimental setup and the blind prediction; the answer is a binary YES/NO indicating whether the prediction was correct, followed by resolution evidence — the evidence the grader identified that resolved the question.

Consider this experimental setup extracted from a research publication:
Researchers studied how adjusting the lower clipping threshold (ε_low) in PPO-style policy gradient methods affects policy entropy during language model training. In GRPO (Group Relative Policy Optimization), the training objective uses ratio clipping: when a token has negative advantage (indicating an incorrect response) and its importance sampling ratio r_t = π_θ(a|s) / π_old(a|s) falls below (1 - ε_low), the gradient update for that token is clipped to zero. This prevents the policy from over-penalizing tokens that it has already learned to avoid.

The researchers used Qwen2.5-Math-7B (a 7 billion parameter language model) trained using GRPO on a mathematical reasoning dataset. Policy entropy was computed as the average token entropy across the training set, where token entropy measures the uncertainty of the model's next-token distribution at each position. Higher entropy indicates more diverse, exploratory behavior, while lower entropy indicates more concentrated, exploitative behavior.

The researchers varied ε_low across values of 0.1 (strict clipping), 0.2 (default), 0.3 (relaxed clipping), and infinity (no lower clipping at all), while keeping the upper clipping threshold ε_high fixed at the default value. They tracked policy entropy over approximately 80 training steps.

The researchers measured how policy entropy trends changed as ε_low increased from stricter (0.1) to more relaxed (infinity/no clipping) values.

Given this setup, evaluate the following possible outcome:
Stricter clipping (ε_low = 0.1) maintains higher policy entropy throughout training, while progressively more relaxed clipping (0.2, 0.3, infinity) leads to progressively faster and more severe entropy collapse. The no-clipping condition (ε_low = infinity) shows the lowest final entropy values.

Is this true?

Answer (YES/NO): YES